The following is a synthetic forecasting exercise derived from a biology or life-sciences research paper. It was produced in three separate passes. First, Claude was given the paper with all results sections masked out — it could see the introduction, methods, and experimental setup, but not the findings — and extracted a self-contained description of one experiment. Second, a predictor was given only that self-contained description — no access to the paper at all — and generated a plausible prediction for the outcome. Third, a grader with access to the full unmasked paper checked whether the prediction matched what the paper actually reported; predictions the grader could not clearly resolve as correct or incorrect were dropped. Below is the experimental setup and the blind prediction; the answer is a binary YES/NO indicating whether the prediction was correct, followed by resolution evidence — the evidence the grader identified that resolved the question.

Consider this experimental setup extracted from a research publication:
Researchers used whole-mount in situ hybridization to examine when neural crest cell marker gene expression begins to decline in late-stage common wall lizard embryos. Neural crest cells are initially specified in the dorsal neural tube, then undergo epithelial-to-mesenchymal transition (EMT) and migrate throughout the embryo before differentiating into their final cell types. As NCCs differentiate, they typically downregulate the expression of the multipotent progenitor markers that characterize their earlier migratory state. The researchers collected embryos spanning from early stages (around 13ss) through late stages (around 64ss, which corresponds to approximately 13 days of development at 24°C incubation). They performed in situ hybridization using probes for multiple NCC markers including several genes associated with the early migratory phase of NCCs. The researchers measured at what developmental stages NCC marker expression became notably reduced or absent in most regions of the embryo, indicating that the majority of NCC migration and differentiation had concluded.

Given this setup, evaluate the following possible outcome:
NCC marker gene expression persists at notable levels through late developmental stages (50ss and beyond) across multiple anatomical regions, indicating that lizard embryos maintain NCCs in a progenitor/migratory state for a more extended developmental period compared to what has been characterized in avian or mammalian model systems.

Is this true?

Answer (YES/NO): NO